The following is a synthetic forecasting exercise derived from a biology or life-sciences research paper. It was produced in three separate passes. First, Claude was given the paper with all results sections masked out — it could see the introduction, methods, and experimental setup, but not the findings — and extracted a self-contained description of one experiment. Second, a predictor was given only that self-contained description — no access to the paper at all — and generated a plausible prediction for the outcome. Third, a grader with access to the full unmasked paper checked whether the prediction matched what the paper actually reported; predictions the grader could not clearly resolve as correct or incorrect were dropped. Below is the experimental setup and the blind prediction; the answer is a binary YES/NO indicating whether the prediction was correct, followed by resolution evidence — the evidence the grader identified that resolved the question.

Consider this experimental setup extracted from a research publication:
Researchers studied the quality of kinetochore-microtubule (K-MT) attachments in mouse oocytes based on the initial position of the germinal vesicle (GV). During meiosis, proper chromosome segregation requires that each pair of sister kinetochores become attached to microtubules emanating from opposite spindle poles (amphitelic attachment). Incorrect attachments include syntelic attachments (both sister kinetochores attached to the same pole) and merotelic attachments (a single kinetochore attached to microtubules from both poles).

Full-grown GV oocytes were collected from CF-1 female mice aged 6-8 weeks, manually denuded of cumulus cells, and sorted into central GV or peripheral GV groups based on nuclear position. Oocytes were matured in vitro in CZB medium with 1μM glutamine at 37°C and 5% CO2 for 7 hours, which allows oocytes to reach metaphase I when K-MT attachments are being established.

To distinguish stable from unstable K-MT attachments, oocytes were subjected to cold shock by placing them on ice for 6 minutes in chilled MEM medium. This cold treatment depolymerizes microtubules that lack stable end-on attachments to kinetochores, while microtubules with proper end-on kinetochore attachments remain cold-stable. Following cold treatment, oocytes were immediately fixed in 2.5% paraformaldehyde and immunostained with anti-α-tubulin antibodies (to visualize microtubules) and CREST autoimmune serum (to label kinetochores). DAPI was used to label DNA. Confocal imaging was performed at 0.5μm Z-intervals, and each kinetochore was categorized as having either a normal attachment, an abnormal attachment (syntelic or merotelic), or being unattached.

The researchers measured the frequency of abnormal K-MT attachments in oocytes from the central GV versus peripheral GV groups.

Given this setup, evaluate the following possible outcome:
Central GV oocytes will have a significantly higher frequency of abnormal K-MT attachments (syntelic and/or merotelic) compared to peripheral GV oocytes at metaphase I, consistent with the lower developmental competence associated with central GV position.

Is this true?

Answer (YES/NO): NO